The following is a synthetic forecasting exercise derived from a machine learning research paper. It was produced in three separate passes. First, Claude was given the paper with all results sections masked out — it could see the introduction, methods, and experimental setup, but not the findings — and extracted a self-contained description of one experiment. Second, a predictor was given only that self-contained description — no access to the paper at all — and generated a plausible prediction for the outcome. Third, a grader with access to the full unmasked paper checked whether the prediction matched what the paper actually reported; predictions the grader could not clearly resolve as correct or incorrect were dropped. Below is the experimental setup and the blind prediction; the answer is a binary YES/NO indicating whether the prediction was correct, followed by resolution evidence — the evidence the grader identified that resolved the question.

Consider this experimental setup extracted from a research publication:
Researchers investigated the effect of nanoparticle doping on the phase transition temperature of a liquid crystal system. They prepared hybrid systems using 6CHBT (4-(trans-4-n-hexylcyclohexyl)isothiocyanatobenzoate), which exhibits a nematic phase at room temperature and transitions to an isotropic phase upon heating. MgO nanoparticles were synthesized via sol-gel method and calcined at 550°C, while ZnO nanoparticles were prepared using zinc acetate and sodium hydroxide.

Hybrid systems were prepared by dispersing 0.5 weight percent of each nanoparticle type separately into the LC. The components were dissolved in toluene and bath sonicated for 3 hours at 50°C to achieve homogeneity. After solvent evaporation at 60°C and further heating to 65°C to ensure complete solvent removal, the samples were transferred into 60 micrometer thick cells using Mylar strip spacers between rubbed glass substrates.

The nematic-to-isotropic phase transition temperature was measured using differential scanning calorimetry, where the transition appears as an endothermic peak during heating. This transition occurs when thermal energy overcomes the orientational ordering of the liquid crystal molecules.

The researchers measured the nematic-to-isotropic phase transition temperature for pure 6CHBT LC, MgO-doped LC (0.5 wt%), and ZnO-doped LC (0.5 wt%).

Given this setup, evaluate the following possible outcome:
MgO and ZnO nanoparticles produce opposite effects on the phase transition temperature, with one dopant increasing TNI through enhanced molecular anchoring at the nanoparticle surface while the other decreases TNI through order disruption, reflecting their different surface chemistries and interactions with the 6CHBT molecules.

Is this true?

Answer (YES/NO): NO